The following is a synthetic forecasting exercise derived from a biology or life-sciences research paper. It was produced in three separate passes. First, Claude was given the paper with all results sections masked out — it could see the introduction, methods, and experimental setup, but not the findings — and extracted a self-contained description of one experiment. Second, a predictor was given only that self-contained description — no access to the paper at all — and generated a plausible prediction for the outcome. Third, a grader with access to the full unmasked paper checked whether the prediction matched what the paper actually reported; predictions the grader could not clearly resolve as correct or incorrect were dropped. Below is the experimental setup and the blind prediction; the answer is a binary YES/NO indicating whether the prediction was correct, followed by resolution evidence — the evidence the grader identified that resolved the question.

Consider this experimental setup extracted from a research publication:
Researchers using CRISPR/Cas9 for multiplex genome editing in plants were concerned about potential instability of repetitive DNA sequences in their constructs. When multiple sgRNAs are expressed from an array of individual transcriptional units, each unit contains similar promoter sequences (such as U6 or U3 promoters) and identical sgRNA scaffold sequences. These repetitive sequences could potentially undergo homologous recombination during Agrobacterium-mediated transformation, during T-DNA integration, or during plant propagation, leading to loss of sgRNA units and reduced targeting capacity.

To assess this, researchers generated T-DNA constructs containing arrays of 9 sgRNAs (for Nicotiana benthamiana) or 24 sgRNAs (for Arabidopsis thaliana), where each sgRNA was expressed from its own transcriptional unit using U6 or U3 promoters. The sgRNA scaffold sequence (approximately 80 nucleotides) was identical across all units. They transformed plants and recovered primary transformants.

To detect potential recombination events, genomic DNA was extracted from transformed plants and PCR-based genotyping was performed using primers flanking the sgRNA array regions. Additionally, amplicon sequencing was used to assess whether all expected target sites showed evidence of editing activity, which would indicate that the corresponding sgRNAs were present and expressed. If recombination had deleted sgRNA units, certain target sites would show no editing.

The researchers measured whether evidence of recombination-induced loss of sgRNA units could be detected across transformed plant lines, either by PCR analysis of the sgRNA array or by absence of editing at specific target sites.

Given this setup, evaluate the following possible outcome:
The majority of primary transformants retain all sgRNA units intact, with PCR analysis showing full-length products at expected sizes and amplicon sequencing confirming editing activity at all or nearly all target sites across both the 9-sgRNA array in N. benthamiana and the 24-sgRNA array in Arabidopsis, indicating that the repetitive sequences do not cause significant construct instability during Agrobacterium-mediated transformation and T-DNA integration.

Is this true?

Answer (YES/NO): YES